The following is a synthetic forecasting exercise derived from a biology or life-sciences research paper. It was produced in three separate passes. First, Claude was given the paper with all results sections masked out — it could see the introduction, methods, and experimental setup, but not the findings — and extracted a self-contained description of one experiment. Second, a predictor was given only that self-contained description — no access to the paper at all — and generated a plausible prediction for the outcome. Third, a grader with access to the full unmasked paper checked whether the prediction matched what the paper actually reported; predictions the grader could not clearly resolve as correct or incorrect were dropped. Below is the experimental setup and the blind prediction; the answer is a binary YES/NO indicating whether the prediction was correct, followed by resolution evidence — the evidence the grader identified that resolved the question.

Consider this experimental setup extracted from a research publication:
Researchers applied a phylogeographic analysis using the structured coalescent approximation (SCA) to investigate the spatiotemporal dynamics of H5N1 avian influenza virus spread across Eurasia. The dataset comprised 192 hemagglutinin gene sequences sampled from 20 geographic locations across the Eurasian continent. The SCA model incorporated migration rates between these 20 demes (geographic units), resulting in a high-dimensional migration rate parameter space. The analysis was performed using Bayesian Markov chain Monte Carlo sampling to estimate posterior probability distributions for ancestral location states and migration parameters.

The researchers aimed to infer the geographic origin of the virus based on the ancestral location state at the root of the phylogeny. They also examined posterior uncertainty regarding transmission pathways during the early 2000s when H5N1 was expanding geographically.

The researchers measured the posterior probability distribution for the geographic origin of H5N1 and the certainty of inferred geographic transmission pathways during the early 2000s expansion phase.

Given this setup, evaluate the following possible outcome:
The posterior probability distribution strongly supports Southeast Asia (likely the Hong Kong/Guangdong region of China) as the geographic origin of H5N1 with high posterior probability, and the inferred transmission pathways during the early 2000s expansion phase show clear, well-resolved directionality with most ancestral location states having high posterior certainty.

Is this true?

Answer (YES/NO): NO